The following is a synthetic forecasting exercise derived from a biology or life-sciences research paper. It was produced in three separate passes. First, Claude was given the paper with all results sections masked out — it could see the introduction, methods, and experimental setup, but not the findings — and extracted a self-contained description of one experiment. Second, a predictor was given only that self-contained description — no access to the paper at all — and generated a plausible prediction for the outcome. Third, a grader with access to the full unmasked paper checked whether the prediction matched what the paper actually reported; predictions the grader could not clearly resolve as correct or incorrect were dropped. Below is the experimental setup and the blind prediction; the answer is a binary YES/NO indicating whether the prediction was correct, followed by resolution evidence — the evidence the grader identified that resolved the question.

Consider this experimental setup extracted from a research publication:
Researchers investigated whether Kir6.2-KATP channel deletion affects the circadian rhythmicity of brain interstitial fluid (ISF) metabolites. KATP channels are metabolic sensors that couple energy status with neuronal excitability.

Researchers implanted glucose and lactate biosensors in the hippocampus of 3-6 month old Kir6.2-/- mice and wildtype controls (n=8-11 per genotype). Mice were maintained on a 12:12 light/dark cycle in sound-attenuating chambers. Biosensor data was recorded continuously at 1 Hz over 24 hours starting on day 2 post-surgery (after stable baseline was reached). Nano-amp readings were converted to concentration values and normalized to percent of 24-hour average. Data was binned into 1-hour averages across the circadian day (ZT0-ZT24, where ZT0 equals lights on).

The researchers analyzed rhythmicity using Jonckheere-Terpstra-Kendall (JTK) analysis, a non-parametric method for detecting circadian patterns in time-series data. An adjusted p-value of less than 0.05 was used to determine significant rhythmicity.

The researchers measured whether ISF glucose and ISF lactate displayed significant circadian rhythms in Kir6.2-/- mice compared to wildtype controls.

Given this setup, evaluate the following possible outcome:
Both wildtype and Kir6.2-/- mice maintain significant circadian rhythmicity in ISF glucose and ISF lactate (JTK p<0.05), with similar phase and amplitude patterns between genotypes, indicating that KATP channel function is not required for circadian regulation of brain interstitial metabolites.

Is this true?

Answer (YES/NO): NO